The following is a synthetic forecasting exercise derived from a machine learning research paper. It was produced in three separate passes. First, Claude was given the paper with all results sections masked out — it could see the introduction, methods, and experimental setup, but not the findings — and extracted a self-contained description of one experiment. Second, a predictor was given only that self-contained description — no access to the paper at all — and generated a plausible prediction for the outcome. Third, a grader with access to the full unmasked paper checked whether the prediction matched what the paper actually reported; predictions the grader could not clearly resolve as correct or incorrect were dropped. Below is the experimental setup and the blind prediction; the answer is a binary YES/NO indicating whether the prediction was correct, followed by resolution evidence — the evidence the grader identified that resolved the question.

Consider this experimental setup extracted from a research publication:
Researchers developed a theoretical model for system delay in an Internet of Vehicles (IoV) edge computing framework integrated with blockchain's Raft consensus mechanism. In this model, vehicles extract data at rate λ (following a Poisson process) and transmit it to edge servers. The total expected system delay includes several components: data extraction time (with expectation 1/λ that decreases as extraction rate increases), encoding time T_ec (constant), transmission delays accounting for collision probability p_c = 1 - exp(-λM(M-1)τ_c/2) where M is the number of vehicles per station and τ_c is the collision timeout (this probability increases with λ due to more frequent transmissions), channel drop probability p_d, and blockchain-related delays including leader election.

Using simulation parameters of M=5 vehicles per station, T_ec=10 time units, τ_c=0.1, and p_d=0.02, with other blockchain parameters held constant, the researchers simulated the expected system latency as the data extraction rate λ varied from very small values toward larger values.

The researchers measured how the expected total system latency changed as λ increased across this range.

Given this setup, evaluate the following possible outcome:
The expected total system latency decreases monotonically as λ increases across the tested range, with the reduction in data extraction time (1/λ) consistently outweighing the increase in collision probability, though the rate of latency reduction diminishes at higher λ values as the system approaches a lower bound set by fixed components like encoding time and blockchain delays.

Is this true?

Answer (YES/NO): NO